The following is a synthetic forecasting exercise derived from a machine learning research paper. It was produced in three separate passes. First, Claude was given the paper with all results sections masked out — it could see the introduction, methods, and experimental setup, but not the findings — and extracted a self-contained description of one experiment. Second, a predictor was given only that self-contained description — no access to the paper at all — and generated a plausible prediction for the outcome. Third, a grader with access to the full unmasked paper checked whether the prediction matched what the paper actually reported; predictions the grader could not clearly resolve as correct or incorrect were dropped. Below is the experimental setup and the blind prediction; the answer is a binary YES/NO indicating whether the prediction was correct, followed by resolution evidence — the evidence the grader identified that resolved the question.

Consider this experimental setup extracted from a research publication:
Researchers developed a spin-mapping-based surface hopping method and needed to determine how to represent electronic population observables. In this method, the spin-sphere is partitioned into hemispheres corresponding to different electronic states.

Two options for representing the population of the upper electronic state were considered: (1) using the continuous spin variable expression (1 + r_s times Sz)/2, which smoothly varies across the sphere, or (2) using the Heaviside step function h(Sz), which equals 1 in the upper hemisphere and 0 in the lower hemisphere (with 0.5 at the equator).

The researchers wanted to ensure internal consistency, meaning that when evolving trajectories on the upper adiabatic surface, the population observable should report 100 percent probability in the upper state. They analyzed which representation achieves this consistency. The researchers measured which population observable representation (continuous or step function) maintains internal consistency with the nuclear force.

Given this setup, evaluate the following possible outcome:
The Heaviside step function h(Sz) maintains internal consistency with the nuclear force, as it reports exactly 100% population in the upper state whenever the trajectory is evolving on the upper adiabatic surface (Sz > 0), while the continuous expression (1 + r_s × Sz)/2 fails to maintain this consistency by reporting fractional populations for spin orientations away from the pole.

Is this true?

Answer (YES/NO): YES